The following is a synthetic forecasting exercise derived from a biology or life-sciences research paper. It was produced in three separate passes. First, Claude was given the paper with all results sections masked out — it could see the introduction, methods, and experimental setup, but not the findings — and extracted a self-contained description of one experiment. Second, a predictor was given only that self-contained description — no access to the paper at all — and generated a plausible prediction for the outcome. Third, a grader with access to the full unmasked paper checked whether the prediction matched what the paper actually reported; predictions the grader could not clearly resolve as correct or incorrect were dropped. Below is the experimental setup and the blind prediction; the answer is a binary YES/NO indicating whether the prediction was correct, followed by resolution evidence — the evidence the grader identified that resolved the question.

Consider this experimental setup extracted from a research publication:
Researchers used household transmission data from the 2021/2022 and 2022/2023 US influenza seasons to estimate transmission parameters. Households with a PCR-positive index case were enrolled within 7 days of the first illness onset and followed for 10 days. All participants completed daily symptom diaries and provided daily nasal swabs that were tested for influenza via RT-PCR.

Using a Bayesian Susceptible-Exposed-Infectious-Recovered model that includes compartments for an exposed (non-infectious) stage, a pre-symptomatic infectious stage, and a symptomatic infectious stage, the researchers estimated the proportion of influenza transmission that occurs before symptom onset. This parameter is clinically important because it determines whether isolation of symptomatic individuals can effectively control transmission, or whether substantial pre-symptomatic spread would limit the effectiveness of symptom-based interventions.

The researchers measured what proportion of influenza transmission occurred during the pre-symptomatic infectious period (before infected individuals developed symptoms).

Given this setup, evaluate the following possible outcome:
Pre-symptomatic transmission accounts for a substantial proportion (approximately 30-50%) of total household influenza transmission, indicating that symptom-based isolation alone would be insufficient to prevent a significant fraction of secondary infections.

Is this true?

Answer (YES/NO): NO